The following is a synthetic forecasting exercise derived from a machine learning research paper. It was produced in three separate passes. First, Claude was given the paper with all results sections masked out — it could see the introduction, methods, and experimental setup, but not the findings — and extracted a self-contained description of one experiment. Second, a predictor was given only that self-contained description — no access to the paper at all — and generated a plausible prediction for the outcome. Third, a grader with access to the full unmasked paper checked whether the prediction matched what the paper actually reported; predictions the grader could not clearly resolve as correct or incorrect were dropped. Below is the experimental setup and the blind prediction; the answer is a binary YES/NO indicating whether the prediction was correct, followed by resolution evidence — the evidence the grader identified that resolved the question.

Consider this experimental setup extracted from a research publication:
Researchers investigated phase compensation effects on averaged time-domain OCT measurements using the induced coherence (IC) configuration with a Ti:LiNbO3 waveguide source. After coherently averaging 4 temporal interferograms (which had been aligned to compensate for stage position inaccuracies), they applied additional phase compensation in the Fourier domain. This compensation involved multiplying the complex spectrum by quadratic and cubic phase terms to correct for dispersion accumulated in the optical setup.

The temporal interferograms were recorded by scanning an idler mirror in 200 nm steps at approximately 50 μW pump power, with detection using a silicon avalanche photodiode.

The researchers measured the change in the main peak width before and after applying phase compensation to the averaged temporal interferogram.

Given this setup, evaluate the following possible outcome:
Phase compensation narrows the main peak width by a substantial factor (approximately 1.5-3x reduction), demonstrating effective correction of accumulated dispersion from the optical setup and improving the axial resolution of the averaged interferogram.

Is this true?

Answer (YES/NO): YES